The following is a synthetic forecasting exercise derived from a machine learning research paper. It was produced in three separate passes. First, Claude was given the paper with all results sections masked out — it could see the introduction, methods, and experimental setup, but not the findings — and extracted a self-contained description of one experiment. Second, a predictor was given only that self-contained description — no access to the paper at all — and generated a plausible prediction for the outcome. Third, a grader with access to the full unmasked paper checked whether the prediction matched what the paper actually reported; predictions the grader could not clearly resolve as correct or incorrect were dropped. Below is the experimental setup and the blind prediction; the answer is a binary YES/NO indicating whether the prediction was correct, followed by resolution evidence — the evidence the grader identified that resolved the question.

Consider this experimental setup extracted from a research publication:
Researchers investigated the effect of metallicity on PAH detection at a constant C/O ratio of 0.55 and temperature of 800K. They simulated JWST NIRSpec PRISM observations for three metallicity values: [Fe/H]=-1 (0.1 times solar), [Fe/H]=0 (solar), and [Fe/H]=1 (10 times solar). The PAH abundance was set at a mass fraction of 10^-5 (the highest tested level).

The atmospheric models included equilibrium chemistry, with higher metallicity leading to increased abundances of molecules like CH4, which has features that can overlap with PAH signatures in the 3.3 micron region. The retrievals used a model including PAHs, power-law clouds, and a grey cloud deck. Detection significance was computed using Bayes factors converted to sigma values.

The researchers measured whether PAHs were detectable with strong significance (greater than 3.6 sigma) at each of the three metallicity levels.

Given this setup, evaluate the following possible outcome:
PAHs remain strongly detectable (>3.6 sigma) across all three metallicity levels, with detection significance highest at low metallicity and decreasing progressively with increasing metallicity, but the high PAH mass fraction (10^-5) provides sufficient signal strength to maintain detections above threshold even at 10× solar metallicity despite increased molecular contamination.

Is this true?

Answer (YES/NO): NO